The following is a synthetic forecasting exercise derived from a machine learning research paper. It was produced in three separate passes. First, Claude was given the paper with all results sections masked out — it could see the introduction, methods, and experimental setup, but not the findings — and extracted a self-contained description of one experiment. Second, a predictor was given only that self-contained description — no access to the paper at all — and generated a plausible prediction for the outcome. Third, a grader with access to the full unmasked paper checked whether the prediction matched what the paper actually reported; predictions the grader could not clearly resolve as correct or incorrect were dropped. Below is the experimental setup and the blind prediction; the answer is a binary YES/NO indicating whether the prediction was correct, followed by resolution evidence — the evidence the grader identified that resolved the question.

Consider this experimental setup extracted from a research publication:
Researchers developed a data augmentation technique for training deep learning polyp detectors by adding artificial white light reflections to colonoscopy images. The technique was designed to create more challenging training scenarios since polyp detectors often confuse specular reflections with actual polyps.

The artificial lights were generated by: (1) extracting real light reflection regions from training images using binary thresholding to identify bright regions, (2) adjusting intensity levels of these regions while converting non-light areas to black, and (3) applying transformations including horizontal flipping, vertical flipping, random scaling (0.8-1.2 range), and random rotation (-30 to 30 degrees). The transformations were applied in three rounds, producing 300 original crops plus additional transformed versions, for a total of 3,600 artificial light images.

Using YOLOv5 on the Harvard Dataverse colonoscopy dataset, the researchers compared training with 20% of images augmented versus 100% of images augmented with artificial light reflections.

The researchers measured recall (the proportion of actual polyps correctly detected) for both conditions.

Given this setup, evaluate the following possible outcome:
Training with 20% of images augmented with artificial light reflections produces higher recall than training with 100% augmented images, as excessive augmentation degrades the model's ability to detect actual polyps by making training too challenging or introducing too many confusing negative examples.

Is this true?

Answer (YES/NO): YES